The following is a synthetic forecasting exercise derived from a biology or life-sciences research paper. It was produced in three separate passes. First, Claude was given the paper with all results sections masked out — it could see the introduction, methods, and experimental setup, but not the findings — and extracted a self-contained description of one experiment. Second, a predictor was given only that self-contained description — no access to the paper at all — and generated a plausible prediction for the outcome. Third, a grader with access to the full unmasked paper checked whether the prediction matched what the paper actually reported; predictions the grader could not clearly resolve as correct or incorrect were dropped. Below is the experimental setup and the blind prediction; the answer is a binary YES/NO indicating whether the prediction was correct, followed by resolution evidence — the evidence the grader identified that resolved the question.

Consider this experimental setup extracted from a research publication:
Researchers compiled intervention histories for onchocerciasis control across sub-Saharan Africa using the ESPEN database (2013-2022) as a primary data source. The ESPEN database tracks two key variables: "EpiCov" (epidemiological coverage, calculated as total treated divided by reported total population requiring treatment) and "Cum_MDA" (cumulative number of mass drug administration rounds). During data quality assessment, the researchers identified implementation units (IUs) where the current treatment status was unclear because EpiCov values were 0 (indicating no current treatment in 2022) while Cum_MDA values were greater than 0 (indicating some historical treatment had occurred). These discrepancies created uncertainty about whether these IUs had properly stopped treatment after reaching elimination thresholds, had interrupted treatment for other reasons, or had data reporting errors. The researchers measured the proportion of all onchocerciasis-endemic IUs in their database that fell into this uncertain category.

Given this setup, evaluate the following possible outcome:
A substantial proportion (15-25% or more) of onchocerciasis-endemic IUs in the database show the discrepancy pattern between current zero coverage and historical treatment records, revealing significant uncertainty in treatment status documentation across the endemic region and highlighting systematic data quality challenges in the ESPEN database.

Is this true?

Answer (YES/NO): NO